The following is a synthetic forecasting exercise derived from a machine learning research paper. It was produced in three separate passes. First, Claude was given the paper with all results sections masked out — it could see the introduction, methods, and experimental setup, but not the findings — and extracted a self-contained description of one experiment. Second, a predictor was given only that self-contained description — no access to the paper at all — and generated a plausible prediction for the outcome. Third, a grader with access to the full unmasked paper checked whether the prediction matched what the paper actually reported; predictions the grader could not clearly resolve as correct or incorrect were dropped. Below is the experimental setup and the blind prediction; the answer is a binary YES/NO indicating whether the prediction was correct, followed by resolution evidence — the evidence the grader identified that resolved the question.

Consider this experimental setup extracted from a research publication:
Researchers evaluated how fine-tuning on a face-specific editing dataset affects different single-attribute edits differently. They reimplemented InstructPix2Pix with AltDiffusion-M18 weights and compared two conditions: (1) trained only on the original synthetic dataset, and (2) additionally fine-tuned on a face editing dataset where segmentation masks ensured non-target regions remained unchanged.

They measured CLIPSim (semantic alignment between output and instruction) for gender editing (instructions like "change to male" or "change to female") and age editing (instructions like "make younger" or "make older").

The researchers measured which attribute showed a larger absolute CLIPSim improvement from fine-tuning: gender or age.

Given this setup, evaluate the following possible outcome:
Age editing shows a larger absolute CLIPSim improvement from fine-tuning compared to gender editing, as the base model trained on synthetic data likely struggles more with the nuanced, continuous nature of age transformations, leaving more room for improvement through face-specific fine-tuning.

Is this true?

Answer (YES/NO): NO